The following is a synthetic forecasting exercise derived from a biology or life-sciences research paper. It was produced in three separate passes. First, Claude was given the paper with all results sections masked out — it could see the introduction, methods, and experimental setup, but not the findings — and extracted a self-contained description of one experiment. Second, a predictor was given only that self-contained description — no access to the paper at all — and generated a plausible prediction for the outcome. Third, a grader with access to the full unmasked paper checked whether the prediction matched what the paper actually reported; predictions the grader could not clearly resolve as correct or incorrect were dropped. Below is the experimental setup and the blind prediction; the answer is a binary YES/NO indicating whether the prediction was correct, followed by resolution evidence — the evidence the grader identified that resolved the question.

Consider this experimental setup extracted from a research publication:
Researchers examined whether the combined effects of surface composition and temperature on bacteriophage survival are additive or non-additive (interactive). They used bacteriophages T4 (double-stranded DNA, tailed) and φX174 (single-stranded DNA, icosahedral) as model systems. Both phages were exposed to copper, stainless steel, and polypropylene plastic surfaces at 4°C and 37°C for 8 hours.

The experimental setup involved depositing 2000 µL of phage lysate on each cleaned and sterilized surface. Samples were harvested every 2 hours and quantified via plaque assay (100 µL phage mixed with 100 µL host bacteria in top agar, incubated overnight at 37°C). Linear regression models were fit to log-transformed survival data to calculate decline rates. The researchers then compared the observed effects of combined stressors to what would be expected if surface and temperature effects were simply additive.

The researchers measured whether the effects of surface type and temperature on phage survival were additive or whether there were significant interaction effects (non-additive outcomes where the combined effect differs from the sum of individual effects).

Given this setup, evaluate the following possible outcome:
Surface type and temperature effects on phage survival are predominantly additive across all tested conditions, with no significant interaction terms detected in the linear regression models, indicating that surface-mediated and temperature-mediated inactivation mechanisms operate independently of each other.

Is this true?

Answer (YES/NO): NO